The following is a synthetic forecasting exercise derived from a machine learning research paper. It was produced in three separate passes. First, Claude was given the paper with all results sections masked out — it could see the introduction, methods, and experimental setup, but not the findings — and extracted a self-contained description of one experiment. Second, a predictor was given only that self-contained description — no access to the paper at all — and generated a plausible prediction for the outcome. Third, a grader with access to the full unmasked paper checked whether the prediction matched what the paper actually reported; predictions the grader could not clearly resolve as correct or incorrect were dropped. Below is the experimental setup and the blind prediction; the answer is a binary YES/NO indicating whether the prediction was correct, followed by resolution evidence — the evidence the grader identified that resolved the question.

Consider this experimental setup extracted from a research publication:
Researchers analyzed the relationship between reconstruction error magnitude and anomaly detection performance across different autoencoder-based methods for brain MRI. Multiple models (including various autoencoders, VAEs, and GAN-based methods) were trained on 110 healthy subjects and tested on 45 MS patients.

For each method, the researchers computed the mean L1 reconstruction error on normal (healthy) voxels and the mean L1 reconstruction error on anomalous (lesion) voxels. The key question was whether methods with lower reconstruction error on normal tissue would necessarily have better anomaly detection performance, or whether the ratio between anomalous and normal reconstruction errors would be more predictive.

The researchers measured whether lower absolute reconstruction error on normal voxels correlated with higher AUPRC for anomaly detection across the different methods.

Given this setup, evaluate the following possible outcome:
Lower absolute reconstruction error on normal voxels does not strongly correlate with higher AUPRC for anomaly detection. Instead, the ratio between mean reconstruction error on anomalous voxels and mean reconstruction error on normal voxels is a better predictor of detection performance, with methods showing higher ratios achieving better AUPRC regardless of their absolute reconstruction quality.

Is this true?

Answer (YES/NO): NO